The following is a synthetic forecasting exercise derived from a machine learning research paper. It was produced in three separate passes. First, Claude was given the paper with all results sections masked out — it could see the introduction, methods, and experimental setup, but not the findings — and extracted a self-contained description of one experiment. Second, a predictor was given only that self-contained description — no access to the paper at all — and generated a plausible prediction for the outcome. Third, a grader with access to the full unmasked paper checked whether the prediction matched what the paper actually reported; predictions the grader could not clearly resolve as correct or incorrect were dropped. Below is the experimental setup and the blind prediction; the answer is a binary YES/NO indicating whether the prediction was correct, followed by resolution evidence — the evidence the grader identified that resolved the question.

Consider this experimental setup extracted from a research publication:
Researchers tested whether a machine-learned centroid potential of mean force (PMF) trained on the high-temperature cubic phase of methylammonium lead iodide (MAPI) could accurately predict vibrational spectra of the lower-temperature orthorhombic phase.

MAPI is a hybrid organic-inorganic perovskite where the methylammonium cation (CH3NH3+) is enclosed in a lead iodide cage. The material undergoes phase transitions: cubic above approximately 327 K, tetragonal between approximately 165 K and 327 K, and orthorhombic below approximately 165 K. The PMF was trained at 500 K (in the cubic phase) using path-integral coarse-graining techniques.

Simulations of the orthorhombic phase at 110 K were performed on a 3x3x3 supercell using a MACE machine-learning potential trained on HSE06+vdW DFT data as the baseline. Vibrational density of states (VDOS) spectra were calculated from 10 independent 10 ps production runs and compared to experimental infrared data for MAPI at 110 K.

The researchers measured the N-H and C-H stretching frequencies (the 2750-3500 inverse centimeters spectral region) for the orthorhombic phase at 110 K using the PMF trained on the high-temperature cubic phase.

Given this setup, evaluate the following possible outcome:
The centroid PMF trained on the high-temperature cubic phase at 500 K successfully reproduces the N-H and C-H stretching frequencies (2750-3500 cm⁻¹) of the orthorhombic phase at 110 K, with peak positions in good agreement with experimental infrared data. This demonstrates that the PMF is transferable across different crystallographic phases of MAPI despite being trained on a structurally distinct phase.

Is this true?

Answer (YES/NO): YES